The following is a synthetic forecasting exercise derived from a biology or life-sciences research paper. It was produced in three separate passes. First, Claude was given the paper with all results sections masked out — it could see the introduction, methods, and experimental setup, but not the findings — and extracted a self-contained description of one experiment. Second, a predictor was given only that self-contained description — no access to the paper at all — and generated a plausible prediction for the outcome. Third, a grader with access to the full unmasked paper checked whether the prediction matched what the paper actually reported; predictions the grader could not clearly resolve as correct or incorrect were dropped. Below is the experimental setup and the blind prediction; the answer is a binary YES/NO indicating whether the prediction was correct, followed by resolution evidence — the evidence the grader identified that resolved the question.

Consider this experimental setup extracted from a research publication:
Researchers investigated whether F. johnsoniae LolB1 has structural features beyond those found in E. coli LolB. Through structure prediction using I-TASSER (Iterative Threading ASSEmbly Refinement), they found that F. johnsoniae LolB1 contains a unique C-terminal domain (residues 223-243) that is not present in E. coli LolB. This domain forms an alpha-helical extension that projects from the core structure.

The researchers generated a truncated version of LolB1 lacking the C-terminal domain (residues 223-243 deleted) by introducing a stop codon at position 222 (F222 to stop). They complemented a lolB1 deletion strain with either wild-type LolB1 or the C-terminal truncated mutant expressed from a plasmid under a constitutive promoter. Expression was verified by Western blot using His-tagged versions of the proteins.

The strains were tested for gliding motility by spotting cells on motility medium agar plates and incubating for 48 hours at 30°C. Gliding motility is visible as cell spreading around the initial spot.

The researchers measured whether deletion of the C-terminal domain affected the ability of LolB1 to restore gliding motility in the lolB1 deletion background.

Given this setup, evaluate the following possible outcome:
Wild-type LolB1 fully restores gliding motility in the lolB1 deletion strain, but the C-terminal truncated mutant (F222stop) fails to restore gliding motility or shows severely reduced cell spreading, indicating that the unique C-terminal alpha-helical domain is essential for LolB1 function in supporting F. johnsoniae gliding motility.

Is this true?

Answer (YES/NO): NO